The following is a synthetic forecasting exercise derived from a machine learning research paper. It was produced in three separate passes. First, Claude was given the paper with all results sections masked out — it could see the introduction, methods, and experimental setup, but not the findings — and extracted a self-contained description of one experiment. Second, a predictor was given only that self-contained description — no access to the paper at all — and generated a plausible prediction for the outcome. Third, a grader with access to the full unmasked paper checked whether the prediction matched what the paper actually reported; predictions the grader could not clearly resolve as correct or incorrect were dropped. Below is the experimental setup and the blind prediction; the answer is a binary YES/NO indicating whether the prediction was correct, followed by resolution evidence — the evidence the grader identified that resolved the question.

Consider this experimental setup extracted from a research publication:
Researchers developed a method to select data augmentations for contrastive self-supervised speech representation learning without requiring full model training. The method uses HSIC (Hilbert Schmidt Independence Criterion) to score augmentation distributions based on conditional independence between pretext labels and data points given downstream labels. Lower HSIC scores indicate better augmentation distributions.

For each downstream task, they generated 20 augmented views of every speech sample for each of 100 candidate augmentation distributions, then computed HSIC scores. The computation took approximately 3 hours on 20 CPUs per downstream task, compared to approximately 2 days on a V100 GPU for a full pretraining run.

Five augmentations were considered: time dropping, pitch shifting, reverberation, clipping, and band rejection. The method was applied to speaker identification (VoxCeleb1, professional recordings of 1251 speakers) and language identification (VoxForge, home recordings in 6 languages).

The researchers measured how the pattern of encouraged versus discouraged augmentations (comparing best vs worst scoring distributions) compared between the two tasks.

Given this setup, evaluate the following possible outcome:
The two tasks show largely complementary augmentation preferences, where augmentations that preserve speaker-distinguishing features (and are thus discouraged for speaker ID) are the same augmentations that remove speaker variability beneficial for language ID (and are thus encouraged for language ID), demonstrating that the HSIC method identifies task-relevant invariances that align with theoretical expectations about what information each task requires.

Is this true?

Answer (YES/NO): NO